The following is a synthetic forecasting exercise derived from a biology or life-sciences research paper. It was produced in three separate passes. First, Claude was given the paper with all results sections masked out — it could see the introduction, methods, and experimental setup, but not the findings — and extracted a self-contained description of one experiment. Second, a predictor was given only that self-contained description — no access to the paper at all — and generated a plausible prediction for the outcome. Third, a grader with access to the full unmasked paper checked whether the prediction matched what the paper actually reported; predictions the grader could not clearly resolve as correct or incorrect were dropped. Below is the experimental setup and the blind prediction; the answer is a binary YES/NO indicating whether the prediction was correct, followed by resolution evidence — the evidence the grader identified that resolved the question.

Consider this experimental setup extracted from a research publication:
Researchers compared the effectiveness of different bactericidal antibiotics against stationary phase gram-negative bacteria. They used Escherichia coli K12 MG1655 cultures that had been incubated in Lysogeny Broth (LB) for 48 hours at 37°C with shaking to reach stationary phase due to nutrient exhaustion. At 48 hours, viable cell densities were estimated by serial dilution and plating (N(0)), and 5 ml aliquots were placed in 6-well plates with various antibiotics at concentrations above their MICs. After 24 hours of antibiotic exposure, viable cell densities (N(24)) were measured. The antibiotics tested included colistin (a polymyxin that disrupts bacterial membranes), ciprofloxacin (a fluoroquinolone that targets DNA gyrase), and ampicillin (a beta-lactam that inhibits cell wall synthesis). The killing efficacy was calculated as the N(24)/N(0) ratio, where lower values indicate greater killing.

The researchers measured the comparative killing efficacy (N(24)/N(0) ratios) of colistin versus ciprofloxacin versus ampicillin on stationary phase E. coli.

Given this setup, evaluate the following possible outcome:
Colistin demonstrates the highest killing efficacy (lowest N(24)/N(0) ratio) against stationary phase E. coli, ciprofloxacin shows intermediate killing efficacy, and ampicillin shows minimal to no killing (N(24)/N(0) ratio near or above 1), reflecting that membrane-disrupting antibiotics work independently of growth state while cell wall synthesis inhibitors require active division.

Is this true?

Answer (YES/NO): NO